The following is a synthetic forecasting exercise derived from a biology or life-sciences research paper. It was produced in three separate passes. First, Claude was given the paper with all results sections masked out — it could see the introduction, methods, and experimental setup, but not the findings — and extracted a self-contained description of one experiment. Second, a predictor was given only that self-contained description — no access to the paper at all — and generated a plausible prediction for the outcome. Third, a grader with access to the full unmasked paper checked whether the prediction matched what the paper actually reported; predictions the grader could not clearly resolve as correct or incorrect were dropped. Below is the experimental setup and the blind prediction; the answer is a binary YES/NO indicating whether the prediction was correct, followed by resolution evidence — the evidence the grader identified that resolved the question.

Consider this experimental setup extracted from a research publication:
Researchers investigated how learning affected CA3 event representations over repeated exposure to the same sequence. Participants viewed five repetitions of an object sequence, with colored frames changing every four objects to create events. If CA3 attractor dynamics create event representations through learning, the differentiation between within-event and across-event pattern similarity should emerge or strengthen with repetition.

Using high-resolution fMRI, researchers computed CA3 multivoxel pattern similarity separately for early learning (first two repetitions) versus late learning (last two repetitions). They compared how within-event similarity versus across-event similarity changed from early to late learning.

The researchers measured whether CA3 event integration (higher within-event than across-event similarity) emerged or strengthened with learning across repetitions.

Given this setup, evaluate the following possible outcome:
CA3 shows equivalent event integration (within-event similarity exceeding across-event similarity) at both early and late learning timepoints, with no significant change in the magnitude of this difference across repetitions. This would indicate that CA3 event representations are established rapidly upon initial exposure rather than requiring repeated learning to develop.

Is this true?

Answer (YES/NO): NO